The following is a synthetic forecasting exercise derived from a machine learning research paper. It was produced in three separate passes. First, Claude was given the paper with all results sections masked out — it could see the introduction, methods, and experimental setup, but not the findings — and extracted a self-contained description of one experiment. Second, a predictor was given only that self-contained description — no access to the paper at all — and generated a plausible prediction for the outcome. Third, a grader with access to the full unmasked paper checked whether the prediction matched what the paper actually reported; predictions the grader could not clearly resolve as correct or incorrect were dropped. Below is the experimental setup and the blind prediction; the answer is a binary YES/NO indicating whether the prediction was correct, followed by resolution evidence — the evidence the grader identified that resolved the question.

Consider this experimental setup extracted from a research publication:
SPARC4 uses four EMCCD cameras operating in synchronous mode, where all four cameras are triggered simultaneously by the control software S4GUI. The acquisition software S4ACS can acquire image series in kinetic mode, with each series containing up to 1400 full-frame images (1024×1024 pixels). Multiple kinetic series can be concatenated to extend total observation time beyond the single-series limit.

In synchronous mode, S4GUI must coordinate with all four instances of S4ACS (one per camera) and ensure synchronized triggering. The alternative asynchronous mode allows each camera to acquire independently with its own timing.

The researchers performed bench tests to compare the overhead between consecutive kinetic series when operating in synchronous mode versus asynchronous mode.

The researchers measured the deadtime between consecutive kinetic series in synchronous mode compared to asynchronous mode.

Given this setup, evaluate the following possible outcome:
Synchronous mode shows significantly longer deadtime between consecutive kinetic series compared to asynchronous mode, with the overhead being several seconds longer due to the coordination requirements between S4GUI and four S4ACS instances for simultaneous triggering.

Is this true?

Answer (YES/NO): NO